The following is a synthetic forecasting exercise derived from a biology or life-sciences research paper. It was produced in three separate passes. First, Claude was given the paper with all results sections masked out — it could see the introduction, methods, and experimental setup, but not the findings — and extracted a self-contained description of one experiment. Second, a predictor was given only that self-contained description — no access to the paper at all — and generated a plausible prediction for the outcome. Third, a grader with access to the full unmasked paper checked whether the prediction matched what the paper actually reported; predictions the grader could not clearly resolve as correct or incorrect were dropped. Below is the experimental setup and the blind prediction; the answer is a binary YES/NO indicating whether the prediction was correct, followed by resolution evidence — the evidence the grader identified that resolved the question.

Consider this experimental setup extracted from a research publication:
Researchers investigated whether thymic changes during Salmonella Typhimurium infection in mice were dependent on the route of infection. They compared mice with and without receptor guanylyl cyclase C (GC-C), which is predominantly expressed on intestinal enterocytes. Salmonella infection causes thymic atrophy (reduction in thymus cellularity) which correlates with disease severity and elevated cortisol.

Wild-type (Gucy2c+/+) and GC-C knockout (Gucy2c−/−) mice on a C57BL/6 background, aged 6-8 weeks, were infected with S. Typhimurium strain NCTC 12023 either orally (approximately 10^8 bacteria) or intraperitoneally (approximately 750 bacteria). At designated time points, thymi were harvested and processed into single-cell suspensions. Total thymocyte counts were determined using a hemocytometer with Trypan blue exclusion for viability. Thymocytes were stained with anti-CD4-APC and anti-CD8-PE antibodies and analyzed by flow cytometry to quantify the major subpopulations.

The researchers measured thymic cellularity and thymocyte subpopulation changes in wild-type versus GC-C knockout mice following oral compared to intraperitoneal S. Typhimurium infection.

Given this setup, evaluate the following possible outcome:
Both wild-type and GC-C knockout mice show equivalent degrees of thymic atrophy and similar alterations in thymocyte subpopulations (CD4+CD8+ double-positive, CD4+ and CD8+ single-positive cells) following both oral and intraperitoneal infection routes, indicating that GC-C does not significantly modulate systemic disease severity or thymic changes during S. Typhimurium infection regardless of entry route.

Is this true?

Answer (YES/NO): NO